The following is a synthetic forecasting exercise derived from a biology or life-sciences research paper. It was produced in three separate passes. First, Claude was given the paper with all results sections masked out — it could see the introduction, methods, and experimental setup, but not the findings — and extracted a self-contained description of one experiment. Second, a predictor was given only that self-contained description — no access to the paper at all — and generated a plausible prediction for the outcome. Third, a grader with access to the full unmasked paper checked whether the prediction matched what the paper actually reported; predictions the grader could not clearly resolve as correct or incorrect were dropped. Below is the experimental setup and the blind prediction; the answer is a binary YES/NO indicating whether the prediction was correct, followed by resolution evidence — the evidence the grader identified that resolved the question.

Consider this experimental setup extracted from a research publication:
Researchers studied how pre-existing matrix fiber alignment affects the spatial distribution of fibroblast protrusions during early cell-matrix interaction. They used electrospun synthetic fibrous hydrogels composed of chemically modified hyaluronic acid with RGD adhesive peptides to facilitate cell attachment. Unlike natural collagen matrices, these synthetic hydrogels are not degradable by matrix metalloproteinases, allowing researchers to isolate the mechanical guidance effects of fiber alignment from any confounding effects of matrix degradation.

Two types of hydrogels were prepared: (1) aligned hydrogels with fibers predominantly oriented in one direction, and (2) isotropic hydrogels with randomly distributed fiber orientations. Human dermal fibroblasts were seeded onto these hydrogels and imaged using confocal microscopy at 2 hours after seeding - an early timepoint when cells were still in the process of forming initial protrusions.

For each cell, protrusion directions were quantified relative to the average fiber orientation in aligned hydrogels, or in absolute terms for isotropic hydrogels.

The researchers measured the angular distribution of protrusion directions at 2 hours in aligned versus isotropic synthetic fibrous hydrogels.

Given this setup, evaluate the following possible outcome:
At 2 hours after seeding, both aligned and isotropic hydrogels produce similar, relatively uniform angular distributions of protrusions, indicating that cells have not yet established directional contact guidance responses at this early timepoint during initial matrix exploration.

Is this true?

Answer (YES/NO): NO